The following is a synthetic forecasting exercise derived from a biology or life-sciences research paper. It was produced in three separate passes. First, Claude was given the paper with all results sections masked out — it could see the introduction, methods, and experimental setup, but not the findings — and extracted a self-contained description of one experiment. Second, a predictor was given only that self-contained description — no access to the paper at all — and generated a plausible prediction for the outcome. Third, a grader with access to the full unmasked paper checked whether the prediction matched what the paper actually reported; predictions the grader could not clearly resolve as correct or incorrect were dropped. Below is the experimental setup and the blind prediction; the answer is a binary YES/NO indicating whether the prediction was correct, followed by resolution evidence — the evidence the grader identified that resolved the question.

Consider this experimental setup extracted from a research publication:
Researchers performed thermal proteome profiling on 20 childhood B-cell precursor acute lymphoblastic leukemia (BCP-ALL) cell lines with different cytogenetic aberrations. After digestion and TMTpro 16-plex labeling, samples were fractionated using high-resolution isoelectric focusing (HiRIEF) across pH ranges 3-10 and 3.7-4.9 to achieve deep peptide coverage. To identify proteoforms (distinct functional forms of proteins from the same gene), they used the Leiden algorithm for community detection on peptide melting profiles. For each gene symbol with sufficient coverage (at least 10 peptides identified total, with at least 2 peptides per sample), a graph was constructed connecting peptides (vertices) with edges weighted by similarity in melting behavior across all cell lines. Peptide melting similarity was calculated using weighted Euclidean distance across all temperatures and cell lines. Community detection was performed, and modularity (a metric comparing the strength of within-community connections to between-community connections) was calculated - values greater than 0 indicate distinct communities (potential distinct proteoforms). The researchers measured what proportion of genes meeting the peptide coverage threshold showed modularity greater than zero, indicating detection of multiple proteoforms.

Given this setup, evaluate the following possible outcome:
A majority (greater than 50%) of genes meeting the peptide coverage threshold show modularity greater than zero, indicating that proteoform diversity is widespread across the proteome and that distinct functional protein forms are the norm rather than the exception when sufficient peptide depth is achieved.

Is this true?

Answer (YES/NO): YES